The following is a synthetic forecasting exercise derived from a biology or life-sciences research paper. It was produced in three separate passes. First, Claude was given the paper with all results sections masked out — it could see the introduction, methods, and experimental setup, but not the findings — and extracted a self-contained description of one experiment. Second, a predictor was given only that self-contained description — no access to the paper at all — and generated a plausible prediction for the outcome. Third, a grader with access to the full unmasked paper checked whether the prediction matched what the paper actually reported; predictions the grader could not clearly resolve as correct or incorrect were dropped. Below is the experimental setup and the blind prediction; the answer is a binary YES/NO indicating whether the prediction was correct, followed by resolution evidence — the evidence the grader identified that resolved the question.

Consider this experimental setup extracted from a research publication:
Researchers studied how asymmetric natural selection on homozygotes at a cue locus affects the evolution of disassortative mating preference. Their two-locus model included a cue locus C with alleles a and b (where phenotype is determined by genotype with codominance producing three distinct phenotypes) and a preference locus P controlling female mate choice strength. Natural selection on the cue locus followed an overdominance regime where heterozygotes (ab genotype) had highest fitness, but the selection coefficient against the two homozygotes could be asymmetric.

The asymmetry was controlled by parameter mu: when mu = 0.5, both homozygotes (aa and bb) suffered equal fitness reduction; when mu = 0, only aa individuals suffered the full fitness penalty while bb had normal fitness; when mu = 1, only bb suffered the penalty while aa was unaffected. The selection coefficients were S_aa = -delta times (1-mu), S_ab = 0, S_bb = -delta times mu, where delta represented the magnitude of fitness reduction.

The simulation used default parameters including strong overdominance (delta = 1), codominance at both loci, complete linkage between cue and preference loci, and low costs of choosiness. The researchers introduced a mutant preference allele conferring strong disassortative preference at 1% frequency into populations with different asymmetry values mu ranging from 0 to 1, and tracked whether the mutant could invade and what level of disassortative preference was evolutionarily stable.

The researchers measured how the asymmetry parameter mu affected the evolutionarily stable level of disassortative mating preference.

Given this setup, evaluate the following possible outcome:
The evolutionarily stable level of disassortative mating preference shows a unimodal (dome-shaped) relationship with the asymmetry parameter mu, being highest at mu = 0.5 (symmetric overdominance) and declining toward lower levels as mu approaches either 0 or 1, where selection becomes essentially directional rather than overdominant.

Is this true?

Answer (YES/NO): NO